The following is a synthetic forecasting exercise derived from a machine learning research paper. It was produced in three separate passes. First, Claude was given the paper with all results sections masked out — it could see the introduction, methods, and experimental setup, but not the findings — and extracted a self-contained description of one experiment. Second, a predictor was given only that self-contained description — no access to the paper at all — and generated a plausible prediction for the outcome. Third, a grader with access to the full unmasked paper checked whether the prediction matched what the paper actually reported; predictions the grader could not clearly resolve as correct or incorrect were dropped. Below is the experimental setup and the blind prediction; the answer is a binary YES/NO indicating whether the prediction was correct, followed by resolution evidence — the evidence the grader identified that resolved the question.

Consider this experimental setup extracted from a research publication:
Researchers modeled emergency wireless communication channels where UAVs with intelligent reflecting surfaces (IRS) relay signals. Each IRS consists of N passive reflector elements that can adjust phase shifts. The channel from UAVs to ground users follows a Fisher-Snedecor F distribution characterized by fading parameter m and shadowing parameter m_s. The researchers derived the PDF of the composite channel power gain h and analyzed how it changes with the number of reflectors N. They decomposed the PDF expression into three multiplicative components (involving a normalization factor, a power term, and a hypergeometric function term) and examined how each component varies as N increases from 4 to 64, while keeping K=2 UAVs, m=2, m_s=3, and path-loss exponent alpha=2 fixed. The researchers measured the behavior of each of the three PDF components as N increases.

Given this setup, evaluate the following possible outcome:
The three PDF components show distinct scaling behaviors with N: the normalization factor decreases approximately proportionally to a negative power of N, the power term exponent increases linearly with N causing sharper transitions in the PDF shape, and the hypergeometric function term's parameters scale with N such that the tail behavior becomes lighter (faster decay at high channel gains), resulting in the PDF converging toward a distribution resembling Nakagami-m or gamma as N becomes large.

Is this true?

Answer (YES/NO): NO